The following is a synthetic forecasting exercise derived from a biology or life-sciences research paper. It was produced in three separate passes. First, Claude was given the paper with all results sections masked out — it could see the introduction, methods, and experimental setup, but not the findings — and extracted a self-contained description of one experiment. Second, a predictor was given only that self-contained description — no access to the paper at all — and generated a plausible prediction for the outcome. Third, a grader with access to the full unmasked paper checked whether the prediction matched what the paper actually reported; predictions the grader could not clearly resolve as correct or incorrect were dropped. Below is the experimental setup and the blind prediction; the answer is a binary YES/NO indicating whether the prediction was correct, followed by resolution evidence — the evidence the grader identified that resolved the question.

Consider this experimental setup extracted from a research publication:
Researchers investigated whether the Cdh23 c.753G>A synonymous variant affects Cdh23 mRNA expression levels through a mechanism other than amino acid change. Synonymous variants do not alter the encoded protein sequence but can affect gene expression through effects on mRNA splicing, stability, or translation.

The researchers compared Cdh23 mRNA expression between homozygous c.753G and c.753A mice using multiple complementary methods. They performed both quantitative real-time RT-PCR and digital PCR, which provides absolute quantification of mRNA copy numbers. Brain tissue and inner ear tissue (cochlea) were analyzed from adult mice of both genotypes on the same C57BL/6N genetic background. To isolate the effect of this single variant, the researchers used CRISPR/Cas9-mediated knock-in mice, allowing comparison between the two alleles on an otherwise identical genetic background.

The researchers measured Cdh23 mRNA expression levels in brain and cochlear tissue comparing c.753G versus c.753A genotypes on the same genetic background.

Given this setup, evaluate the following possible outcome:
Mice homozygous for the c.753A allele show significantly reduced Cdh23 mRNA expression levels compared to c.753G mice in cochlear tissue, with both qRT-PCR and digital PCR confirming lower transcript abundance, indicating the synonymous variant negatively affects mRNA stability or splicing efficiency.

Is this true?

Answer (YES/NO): NO